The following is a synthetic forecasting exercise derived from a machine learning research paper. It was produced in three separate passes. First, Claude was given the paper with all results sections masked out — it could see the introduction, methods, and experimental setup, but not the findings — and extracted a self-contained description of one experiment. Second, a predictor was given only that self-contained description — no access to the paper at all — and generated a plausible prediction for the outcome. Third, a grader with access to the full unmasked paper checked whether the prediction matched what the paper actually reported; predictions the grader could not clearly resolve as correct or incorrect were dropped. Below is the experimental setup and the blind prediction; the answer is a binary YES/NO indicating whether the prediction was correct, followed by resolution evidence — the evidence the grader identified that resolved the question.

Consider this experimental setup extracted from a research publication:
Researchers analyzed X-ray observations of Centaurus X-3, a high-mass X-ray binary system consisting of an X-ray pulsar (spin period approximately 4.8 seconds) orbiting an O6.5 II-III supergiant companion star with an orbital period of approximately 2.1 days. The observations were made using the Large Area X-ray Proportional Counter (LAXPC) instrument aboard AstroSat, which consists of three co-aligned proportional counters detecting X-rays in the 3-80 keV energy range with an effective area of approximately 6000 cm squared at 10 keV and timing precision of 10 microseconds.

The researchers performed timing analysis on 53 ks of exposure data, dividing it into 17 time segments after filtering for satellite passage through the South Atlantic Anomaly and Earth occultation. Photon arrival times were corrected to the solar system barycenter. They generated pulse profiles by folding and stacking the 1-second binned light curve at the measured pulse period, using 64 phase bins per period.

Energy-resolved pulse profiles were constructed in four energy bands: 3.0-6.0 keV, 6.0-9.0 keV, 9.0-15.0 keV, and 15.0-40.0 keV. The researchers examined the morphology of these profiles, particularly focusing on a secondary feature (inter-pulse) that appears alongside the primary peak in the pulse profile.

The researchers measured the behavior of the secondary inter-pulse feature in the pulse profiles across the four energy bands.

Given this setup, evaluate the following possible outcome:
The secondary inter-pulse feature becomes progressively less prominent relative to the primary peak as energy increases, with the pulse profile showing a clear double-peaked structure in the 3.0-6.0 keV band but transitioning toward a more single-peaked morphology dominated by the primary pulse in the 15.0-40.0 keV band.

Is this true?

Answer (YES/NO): YES